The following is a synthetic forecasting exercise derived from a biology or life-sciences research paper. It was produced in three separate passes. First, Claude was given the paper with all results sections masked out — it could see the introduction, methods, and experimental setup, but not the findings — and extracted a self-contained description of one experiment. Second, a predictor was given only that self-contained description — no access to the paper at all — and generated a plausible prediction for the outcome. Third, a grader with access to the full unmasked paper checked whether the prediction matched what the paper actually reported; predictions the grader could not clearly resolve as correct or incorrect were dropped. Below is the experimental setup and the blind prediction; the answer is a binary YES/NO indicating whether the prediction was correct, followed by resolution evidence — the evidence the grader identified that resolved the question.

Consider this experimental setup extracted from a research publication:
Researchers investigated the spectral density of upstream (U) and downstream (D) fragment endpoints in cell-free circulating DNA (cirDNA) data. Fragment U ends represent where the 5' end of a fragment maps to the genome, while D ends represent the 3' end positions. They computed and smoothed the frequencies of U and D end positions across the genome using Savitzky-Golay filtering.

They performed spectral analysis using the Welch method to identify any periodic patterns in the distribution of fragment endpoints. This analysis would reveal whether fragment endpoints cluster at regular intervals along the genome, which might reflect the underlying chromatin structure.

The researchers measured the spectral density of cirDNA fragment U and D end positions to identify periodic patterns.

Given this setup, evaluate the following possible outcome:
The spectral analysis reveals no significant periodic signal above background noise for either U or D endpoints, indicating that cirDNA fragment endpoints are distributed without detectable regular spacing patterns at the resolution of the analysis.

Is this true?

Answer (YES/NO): NO